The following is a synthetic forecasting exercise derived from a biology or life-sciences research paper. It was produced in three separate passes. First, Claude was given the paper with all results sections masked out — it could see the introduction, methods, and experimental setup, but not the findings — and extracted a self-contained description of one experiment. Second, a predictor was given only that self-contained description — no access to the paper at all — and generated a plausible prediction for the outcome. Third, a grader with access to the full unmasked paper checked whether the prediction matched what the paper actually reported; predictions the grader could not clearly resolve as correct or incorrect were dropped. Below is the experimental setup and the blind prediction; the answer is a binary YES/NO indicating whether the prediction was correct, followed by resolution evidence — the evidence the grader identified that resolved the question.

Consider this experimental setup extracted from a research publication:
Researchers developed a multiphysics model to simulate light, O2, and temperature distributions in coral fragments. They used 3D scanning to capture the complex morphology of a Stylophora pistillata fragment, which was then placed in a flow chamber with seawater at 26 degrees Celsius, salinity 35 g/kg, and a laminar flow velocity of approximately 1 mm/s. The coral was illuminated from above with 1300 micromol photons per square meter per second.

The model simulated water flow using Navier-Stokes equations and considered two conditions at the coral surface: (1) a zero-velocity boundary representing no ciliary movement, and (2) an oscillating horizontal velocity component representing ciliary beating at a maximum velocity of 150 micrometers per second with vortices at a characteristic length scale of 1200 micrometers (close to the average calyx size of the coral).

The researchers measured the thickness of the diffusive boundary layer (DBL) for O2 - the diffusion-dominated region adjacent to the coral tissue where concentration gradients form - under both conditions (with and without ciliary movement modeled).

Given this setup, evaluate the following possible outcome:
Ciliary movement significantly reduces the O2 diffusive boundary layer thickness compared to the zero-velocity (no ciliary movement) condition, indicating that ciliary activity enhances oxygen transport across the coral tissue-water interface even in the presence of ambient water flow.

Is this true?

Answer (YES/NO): NO